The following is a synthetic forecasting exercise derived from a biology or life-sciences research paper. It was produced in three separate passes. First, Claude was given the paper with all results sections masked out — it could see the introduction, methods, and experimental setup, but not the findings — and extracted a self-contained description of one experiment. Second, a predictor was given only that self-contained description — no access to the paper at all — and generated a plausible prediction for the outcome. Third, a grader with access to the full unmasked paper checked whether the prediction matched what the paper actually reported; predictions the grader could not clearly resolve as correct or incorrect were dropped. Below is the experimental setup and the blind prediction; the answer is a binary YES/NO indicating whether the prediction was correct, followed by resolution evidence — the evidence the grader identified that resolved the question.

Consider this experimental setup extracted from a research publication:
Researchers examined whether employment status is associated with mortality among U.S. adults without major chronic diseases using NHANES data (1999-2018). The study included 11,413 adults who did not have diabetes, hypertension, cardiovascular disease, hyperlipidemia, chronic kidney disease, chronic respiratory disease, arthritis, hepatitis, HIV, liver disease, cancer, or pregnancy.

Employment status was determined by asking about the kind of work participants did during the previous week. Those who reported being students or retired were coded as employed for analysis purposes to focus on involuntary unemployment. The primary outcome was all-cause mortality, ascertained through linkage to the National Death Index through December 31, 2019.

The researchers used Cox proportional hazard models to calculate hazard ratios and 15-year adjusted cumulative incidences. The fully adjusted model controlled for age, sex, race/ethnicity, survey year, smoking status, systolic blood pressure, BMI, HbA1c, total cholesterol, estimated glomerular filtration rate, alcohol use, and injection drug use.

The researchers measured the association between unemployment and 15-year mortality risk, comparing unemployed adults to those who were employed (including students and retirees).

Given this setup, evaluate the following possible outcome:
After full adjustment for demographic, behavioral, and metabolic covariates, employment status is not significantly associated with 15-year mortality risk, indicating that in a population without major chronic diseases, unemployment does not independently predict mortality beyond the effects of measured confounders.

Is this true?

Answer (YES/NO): YES